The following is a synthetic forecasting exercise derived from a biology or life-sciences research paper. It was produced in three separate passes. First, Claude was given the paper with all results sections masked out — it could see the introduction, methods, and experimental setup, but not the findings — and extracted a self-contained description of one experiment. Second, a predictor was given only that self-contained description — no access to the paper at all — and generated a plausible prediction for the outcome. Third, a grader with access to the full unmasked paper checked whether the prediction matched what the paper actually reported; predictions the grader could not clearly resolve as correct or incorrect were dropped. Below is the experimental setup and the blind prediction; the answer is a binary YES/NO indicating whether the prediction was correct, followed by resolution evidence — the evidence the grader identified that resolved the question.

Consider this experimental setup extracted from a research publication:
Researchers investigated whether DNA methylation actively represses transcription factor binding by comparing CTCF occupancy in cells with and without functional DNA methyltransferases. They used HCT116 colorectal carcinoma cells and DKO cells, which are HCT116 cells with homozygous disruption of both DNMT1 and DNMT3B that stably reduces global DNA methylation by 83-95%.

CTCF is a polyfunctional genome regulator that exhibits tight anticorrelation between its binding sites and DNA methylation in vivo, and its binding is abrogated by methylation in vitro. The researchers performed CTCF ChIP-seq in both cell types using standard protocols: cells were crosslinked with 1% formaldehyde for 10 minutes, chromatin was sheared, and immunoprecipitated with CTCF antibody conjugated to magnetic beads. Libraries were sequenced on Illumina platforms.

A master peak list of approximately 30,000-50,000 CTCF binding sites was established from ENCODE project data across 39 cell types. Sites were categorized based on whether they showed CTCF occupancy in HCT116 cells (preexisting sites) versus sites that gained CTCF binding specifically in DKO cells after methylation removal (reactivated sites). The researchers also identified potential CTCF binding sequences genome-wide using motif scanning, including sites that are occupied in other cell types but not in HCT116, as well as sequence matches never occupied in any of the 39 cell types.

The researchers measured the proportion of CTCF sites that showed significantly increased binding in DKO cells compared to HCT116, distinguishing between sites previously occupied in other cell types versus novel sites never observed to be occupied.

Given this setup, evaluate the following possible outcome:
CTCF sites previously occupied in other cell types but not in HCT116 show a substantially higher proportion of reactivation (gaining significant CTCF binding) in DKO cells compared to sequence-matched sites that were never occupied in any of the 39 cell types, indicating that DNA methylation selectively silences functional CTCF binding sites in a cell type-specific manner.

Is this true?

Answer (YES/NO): YES